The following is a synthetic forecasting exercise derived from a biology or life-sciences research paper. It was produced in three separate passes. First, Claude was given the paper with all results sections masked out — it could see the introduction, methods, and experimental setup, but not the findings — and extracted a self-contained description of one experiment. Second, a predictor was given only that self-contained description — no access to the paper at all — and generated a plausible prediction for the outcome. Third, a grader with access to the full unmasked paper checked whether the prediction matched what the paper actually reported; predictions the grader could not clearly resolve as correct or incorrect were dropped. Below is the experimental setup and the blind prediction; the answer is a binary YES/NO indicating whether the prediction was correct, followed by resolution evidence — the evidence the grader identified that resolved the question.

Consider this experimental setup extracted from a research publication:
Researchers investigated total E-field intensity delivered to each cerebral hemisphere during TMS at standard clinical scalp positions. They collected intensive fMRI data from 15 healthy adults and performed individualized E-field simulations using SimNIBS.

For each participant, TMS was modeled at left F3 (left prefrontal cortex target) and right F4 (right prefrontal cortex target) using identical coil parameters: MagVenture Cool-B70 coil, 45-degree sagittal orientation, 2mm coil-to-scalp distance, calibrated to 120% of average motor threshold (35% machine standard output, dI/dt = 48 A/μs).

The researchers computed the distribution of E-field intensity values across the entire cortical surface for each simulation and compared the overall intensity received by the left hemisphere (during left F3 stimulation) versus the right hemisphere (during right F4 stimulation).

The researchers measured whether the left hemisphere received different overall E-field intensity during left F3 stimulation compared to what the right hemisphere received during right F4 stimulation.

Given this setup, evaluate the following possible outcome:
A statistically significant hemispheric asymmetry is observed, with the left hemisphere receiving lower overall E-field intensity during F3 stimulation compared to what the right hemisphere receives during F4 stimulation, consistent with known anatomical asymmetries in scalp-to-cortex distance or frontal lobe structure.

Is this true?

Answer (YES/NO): NO